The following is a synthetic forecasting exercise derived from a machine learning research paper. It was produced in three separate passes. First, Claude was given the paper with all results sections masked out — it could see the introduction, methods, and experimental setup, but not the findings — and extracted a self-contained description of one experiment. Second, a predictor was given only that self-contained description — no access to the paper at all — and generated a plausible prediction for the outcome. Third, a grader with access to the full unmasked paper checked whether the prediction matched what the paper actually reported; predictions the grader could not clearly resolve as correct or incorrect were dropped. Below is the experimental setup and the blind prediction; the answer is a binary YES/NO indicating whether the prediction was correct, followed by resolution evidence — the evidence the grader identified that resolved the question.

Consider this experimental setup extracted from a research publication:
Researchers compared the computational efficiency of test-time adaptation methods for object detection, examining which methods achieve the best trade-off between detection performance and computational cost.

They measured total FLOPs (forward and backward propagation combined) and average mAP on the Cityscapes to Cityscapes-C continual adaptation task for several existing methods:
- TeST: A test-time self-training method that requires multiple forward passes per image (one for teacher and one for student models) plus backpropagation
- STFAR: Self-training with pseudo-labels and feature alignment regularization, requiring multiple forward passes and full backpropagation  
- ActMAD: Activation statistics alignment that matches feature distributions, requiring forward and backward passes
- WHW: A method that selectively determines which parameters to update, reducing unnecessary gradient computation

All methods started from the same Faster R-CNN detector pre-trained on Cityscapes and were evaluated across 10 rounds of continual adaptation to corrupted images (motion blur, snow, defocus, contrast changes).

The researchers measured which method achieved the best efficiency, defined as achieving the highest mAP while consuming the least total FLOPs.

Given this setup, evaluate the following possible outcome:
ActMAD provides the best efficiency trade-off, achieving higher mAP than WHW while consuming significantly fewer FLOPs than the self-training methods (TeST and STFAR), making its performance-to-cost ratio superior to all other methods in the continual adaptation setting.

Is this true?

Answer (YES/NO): NO